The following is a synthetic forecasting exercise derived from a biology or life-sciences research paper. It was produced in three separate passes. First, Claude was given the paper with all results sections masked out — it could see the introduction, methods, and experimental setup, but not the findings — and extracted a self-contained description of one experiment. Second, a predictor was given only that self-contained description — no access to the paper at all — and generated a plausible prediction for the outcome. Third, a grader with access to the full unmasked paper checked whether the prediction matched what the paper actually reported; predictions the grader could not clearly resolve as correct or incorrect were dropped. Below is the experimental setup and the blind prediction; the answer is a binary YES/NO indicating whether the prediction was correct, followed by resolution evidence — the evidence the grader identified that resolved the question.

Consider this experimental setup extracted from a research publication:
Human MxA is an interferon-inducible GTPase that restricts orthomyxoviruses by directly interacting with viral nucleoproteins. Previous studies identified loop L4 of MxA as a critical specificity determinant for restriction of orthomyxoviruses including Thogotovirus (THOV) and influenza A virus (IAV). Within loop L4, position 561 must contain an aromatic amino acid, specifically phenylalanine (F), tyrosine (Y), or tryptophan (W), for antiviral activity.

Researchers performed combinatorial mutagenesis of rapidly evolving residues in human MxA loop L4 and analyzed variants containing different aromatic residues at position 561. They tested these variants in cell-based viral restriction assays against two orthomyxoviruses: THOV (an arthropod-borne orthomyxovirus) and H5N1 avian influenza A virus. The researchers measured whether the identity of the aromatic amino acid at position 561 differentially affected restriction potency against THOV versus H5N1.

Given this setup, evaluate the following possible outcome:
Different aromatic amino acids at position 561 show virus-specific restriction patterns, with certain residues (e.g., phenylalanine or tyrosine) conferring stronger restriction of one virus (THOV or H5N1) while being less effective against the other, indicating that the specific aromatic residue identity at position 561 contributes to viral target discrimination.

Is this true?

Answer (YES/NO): YES